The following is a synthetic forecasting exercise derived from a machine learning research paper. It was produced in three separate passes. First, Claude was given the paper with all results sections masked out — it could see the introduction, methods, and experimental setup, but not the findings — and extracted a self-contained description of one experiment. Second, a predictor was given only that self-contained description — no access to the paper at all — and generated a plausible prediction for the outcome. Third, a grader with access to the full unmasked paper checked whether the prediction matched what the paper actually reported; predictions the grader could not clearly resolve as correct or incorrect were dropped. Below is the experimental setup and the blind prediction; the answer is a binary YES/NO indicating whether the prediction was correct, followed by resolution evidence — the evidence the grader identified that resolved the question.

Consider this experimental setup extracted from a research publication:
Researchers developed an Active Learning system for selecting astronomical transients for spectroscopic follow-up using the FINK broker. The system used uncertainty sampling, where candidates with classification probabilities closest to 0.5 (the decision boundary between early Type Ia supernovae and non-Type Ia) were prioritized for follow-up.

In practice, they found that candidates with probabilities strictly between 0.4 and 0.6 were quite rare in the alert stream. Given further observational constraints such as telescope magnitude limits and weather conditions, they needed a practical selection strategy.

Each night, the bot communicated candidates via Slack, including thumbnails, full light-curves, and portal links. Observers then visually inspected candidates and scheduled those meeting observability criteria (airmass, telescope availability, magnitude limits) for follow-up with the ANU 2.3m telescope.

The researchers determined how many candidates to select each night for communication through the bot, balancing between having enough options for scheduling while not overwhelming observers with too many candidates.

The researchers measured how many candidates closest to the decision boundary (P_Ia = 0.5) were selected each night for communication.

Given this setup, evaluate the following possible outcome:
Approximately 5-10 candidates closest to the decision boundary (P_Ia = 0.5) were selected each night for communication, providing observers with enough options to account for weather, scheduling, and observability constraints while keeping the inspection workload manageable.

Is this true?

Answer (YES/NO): YES